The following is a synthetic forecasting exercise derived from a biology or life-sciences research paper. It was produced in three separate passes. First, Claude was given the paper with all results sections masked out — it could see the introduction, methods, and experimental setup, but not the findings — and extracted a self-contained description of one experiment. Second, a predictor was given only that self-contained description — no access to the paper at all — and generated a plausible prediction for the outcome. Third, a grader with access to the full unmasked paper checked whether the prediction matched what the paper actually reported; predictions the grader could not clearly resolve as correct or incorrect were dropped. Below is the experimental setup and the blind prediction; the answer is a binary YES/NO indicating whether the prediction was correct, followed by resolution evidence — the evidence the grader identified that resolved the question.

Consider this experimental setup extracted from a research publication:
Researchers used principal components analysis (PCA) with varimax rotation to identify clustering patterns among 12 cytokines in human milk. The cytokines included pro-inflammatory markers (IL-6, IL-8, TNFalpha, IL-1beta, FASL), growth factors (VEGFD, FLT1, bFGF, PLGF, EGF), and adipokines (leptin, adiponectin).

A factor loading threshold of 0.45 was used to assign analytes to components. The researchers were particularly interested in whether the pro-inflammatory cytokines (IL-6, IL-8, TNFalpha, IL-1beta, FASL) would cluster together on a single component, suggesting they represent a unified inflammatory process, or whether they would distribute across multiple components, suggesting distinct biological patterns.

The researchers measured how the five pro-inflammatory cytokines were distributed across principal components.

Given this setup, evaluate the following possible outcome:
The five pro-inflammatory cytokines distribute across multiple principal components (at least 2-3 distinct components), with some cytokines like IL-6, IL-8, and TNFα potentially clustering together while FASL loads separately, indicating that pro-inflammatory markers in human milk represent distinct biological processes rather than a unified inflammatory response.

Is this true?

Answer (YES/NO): YES